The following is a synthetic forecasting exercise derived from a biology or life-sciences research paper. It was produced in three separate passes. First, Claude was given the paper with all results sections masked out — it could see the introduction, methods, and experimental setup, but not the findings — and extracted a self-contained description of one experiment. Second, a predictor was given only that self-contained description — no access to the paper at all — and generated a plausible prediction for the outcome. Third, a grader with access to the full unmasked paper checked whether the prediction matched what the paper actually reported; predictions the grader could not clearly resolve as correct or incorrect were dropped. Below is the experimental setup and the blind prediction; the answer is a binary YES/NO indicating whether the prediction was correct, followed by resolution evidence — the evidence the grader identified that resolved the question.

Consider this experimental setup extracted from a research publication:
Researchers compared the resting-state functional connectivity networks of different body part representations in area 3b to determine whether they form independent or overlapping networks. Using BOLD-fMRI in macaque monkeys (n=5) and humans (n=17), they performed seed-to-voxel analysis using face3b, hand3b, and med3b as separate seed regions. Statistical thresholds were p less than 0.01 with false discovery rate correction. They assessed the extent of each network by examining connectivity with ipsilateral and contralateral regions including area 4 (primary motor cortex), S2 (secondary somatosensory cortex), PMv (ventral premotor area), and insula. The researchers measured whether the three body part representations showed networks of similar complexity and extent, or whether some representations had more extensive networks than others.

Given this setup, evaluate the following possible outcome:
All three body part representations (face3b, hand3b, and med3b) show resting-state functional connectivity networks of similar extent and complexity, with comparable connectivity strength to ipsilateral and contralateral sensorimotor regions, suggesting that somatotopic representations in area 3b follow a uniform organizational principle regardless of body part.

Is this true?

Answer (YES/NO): NO